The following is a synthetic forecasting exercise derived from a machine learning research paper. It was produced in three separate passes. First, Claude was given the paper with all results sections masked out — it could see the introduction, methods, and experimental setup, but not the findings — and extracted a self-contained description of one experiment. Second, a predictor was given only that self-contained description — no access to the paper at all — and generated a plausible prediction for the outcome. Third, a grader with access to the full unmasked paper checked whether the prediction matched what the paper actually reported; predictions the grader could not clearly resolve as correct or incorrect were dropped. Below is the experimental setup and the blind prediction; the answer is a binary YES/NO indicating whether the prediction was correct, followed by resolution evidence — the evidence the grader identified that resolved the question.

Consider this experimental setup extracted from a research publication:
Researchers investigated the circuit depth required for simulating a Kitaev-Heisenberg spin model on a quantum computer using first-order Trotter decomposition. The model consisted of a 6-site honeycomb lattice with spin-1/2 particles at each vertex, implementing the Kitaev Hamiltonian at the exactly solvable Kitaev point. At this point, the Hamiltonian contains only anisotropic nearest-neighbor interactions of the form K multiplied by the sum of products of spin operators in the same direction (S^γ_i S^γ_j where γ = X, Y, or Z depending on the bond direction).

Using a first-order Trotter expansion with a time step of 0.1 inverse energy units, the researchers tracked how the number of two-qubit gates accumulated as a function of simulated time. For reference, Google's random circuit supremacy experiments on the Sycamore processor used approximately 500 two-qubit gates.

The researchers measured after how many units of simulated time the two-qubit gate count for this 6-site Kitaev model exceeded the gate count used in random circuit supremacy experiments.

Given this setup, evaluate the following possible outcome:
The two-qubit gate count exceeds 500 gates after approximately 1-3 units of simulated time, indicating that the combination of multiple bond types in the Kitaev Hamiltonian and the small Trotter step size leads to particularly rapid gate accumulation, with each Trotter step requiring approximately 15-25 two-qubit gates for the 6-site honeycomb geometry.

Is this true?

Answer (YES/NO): YES